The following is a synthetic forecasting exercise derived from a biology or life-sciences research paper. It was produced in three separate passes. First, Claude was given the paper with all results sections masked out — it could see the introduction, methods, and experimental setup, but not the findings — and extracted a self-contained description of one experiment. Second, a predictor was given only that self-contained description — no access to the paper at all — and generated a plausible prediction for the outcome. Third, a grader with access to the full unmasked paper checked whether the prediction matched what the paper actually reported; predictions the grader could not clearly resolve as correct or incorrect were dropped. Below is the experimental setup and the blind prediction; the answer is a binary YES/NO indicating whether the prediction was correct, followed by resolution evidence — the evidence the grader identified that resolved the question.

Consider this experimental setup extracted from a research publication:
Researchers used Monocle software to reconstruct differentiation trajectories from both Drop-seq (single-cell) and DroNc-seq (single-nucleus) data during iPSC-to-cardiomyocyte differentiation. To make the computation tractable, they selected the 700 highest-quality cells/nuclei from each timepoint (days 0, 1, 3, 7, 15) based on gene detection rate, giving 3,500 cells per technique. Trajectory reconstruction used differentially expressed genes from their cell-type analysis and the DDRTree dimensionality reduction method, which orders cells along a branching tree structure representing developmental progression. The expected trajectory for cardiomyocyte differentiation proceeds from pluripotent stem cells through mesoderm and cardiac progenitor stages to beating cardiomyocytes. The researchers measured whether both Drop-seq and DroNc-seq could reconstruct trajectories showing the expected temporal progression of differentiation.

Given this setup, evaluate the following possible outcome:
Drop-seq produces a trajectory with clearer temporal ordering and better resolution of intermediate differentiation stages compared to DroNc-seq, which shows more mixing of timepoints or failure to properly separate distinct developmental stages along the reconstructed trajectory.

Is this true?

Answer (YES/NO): NO